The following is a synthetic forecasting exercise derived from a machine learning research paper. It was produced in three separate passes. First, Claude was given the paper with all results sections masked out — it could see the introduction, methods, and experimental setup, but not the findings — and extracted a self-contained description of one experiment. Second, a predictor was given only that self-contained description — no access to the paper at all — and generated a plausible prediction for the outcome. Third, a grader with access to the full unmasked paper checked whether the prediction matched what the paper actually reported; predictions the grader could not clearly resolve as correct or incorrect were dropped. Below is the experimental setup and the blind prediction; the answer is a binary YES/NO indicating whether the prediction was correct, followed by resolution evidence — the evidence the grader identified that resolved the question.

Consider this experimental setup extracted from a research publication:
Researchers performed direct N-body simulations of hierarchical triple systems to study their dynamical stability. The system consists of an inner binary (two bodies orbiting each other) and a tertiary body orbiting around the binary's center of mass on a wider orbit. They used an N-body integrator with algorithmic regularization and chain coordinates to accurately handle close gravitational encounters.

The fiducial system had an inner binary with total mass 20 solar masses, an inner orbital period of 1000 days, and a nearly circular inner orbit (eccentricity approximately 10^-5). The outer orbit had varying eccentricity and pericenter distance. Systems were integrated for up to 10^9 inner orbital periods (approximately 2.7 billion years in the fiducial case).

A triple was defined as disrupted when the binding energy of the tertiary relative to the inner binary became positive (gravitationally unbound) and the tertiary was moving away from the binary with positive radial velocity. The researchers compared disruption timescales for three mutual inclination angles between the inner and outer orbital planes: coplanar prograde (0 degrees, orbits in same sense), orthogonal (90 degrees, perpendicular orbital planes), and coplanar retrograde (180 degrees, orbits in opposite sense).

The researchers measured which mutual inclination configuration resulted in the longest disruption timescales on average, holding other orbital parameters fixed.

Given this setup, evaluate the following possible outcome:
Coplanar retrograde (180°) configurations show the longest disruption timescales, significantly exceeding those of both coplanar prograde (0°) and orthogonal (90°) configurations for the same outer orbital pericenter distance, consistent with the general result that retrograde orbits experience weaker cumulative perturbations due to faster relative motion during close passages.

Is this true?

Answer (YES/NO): YES